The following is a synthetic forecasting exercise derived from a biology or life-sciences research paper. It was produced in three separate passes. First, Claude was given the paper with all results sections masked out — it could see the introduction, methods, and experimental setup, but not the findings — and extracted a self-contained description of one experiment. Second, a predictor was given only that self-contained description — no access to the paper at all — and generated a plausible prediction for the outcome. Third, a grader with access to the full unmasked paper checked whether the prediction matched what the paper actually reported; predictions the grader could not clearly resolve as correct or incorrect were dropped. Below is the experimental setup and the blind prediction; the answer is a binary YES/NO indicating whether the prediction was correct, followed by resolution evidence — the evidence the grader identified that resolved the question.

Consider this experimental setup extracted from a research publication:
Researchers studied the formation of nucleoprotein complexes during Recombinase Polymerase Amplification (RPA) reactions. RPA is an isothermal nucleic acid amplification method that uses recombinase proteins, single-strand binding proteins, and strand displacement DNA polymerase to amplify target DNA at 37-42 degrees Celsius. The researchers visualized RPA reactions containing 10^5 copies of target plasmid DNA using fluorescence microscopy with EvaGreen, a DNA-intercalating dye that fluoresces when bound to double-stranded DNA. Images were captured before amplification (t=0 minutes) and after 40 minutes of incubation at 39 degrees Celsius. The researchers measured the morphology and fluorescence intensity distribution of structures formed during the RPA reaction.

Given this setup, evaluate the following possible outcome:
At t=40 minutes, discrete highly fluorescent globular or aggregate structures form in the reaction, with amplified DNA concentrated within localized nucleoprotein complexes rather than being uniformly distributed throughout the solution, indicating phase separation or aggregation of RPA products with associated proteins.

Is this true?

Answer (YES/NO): NO